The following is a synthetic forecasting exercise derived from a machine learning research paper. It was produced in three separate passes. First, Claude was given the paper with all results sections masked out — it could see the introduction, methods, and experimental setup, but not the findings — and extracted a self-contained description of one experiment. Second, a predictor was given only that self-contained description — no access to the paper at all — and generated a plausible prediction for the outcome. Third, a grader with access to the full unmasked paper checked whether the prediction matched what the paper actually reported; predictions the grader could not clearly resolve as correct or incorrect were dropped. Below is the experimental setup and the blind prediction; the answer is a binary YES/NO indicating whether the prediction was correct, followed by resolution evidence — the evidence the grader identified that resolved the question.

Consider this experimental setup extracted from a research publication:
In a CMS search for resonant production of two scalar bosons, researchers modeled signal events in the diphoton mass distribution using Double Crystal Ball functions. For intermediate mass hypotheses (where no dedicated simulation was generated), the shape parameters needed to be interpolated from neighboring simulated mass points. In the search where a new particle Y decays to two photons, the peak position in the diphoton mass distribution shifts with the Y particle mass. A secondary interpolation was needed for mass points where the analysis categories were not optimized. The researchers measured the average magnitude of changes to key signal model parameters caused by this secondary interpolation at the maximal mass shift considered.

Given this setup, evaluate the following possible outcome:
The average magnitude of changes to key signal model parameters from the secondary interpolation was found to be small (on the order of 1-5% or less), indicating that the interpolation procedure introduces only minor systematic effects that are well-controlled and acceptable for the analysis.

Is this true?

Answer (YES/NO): YES